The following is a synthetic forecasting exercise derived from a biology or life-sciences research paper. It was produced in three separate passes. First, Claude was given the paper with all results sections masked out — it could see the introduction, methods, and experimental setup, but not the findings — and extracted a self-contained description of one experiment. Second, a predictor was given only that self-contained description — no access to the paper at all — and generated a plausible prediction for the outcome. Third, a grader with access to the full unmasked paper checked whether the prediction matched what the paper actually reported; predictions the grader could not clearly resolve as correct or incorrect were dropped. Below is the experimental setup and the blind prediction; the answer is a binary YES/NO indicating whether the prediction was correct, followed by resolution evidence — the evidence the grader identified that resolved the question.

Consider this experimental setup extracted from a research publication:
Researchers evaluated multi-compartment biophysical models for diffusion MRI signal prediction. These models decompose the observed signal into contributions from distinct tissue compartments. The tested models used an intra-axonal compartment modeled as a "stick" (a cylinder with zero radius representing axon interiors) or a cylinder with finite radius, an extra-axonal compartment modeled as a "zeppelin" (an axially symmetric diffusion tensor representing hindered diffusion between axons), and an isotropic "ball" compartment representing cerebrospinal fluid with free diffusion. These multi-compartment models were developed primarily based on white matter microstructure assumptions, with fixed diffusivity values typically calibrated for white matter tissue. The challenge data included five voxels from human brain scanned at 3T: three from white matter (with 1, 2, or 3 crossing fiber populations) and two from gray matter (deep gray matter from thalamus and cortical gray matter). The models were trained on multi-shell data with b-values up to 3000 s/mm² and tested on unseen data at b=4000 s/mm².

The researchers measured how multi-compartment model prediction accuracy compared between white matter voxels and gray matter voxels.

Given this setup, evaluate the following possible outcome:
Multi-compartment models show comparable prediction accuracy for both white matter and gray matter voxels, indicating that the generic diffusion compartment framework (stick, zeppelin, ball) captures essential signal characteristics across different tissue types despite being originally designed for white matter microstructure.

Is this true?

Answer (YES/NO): NO